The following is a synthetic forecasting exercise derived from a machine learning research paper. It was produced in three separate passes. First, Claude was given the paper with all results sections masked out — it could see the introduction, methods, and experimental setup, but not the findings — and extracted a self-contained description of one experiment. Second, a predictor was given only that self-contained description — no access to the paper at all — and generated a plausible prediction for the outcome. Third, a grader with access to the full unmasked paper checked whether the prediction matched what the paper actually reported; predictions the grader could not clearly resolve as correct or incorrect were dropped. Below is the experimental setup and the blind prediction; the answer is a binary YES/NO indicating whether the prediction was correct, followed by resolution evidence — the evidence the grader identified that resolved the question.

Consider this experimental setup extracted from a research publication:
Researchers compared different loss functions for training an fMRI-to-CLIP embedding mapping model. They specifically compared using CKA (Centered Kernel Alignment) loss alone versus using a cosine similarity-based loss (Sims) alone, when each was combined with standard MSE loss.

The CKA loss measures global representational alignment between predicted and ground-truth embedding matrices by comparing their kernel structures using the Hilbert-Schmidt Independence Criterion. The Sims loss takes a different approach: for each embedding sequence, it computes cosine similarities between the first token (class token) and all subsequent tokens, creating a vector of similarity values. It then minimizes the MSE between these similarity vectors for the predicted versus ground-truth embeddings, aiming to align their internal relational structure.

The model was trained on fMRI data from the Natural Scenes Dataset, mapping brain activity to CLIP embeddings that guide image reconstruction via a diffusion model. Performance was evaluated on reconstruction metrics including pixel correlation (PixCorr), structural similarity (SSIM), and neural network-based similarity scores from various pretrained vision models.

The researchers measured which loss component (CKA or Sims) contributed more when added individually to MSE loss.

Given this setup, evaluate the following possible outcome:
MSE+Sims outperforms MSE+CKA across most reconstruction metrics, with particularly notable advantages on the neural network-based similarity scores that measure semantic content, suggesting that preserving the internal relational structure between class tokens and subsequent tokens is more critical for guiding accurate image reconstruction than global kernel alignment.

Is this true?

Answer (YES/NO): NO